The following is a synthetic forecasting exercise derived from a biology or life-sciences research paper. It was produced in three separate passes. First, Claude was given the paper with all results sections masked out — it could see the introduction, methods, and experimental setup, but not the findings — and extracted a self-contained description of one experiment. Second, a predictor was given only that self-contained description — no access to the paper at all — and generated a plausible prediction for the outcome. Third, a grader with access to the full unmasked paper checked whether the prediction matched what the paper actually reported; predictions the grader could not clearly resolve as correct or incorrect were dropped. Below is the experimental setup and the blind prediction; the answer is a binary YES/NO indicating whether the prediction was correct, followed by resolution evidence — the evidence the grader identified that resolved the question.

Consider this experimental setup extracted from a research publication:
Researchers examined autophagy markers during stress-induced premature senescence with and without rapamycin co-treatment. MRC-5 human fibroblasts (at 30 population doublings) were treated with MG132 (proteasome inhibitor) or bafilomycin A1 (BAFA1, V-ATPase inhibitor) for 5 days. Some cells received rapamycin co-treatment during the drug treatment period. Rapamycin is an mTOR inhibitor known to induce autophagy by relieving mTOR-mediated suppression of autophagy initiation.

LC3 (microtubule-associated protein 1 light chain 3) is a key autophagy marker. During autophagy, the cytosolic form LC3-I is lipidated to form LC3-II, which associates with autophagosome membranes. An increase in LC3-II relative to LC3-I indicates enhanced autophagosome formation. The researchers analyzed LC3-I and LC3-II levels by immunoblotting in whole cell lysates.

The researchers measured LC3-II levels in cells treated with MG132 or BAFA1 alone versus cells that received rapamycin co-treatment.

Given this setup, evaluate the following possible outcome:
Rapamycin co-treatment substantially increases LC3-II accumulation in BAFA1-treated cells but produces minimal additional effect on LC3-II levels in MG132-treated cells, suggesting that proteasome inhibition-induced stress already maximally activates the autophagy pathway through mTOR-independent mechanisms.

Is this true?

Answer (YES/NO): NO